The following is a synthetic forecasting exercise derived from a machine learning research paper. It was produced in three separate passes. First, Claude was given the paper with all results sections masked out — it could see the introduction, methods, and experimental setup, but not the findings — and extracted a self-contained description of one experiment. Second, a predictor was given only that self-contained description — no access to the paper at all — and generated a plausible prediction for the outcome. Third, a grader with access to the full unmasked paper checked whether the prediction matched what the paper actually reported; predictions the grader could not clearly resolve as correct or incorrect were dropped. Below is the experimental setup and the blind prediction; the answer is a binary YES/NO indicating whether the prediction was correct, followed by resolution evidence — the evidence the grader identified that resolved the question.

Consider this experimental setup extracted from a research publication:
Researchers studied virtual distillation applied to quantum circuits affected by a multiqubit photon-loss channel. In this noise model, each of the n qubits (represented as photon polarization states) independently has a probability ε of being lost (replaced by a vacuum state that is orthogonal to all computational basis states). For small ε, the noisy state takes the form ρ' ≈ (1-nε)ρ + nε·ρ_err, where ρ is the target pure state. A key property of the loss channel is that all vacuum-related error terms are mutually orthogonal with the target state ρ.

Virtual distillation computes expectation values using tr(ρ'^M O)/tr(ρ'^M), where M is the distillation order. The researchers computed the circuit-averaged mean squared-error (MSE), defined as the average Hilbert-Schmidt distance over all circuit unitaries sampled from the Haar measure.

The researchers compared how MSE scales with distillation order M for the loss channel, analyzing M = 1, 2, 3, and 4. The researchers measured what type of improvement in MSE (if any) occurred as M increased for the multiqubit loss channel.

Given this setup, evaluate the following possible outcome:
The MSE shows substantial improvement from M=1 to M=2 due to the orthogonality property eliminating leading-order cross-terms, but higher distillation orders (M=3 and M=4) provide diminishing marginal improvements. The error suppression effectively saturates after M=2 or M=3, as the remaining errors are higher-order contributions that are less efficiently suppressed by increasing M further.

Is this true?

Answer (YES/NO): NO